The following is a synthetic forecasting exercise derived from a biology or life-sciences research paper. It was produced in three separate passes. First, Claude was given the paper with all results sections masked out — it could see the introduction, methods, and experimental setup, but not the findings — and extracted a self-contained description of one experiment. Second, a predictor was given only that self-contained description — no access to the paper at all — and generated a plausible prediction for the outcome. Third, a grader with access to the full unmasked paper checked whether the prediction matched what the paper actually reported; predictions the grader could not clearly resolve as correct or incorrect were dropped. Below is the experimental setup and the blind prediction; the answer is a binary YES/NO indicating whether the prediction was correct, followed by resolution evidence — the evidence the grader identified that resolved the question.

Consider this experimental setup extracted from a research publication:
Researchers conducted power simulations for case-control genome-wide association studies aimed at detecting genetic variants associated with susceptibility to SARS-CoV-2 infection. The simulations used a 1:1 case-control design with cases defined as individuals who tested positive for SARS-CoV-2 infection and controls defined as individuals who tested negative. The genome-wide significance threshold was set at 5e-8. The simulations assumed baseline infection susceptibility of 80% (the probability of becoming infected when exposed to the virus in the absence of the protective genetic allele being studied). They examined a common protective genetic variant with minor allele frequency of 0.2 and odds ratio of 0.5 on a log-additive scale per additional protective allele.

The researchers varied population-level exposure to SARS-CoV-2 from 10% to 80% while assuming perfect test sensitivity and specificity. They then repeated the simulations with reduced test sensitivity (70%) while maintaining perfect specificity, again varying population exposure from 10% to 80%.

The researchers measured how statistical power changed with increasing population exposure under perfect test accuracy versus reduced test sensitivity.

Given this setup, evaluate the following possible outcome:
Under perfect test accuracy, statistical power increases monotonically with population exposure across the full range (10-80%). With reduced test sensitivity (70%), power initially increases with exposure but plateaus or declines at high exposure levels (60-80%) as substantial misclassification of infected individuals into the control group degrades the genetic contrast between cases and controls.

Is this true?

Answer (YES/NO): NO